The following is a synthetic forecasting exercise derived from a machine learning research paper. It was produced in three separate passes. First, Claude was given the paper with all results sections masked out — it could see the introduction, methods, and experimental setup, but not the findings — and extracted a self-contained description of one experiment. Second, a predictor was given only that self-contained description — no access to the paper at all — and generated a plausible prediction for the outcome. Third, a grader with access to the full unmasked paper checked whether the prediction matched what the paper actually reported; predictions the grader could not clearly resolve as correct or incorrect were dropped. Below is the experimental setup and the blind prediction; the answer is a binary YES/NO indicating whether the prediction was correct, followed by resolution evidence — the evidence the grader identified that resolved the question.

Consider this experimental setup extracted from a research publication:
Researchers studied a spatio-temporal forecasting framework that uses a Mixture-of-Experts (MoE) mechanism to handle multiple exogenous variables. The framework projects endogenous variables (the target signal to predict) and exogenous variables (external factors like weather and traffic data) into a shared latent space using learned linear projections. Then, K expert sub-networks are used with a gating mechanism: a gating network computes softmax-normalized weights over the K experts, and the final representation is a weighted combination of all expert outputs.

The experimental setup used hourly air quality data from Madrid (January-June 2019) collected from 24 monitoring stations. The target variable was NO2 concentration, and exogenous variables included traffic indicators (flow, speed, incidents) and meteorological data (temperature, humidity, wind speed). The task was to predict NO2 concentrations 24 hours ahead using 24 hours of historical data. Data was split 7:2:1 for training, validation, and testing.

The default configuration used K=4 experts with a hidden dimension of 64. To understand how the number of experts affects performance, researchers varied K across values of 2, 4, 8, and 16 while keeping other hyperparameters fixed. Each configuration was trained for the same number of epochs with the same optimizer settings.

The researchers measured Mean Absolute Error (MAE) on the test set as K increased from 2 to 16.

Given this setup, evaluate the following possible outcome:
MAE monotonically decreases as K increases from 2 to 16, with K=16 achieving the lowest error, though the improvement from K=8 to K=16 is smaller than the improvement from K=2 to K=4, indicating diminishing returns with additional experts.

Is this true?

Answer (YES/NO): NO